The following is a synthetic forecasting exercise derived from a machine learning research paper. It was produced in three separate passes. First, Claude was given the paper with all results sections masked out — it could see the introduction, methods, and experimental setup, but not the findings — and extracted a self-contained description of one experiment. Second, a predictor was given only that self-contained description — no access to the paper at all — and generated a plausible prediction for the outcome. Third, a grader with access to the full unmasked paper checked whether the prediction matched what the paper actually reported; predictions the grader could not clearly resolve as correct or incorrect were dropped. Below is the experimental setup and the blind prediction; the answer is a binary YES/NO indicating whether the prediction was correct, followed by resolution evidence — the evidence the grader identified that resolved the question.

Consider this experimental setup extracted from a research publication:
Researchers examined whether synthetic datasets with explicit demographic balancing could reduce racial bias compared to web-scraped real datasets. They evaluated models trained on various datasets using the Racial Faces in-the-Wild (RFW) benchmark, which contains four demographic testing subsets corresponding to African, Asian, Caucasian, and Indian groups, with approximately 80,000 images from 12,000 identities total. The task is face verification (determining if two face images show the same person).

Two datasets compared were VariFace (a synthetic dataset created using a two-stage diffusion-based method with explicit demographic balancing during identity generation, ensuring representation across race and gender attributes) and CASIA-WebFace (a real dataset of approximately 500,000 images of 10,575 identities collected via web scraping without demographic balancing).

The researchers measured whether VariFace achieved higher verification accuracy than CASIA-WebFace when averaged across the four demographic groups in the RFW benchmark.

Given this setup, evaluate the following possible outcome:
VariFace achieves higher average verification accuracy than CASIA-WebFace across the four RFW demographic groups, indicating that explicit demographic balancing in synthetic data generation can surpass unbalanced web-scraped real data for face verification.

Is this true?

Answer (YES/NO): YES